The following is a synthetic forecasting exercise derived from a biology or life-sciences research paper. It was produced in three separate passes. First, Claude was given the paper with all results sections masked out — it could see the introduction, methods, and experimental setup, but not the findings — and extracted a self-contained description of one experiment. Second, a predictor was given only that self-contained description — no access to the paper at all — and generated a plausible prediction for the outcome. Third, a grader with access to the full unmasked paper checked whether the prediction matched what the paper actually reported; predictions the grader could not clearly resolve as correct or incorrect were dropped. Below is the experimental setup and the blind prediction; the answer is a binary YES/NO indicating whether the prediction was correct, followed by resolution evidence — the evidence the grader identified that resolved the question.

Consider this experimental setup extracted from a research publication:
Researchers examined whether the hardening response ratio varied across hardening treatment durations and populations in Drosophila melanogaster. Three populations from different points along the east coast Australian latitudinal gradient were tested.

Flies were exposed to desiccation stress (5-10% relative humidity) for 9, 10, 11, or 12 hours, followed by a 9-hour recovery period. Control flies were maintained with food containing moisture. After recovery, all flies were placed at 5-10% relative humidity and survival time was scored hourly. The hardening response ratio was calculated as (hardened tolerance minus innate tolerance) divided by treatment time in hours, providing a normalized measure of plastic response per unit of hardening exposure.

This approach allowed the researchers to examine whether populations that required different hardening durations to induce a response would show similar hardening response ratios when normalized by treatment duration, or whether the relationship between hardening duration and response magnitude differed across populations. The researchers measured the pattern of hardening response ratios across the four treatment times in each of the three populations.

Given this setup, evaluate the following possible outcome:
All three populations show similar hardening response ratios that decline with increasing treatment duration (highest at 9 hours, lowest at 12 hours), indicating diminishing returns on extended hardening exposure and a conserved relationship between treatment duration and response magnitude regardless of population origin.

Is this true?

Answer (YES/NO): NO